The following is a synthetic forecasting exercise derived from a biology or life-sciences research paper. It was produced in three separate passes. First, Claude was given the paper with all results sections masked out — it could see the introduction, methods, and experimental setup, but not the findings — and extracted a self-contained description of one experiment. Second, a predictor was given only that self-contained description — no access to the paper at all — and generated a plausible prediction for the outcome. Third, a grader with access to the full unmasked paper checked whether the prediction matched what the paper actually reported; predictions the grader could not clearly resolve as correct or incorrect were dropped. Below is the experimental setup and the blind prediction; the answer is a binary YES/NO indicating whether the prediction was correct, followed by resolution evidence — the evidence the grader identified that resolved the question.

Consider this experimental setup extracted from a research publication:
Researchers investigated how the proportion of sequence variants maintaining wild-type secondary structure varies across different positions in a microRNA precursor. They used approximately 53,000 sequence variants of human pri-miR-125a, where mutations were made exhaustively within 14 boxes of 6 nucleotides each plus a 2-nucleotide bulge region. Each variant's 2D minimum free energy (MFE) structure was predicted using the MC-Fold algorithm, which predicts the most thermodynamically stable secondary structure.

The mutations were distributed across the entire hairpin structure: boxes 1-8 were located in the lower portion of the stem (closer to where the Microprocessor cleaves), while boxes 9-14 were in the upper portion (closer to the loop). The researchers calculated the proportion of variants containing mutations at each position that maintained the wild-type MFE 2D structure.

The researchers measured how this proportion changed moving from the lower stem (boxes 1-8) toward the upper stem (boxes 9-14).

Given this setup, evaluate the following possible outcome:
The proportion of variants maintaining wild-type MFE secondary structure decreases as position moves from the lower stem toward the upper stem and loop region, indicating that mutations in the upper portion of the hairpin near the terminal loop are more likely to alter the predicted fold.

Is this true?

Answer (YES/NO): YES